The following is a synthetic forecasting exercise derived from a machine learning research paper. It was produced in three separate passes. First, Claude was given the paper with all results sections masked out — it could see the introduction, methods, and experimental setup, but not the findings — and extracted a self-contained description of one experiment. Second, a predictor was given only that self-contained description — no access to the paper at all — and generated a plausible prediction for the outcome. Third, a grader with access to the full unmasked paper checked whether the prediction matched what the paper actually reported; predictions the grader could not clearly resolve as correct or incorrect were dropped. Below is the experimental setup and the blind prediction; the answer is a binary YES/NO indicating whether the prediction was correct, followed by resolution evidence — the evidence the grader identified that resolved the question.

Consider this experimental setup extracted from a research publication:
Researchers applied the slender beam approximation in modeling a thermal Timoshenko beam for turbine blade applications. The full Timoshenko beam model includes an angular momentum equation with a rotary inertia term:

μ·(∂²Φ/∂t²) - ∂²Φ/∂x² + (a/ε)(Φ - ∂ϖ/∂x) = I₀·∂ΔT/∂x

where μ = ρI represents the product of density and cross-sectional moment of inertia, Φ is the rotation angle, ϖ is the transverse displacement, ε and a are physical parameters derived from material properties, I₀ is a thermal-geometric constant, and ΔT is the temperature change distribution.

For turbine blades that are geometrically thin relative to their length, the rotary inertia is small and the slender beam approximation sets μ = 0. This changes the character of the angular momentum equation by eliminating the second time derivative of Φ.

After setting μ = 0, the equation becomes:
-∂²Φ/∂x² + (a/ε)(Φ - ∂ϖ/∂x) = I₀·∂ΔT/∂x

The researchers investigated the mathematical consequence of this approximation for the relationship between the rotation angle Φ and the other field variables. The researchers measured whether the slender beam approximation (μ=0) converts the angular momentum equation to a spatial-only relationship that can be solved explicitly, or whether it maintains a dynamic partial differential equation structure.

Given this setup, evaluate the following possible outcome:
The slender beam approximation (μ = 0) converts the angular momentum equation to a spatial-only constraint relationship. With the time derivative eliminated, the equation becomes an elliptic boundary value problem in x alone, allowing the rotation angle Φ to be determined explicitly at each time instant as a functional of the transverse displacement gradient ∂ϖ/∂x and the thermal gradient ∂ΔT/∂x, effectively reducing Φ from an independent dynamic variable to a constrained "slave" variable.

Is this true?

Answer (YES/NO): YES